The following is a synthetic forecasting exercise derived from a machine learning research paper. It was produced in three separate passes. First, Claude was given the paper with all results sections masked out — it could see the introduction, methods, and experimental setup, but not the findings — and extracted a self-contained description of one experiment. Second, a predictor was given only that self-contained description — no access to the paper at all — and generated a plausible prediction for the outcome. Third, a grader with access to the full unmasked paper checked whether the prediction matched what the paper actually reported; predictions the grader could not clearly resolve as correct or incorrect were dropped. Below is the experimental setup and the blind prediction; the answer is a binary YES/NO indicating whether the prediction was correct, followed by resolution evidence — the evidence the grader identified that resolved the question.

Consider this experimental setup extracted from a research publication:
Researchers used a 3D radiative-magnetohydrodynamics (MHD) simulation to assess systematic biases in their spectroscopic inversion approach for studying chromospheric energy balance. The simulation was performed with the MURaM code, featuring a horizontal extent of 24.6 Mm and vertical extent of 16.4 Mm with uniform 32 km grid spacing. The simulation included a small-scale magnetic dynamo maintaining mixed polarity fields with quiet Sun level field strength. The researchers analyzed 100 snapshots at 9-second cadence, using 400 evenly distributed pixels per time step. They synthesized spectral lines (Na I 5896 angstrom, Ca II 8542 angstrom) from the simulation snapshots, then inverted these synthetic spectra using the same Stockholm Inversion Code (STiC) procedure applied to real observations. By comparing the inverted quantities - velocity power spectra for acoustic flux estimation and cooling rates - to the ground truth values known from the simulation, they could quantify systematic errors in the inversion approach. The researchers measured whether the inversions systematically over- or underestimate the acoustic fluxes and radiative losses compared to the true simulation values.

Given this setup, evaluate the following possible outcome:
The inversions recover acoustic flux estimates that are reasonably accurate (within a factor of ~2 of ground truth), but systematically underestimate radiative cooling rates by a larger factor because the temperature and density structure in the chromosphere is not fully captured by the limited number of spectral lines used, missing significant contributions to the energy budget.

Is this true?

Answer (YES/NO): NO